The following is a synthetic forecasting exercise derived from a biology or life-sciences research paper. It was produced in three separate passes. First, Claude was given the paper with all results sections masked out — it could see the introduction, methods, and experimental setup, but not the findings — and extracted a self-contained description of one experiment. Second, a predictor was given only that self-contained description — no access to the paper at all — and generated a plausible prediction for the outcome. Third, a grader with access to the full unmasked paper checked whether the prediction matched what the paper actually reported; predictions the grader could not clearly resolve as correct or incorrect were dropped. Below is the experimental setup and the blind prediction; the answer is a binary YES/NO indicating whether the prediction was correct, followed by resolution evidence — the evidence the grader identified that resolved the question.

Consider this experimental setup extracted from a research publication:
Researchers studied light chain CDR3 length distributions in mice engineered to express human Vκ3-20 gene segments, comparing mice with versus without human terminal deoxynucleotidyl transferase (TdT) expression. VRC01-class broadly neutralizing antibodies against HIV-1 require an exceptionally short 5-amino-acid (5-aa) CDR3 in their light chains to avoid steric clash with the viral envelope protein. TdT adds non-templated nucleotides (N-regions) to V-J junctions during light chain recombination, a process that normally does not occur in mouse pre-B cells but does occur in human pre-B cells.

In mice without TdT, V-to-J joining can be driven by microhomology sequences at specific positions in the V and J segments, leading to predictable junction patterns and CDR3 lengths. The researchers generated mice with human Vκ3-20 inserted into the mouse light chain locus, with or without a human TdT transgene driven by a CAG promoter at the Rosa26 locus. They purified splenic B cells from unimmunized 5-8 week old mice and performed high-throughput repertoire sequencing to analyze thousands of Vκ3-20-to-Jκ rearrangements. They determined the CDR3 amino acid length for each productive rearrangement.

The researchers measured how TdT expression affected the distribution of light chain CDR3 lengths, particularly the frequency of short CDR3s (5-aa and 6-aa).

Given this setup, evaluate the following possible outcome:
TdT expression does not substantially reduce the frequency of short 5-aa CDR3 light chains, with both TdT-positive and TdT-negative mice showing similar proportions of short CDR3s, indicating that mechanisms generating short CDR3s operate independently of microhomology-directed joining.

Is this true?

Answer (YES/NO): NO